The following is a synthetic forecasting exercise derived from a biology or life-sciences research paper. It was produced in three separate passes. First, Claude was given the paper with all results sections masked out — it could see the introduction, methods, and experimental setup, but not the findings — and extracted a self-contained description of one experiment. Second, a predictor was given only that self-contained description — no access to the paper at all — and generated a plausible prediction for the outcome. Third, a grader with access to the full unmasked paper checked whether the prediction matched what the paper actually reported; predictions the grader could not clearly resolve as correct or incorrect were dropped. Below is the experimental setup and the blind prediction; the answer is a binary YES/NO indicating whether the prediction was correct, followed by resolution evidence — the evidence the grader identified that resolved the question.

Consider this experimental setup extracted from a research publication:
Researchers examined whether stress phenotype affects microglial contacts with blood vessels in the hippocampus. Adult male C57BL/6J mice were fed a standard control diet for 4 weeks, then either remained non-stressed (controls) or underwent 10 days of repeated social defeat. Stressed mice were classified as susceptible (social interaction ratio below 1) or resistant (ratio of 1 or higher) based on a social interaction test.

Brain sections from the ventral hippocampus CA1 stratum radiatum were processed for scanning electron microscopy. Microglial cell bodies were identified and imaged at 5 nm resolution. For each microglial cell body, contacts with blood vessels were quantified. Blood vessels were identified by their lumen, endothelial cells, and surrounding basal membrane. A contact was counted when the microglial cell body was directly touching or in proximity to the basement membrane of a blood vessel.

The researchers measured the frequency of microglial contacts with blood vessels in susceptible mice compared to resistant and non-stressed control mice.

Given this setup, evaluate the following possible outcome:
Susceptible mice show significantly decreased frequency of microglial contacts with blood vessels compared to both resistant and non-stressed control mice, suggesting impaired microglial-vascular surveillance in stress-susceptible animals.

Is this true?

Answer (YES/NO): NO